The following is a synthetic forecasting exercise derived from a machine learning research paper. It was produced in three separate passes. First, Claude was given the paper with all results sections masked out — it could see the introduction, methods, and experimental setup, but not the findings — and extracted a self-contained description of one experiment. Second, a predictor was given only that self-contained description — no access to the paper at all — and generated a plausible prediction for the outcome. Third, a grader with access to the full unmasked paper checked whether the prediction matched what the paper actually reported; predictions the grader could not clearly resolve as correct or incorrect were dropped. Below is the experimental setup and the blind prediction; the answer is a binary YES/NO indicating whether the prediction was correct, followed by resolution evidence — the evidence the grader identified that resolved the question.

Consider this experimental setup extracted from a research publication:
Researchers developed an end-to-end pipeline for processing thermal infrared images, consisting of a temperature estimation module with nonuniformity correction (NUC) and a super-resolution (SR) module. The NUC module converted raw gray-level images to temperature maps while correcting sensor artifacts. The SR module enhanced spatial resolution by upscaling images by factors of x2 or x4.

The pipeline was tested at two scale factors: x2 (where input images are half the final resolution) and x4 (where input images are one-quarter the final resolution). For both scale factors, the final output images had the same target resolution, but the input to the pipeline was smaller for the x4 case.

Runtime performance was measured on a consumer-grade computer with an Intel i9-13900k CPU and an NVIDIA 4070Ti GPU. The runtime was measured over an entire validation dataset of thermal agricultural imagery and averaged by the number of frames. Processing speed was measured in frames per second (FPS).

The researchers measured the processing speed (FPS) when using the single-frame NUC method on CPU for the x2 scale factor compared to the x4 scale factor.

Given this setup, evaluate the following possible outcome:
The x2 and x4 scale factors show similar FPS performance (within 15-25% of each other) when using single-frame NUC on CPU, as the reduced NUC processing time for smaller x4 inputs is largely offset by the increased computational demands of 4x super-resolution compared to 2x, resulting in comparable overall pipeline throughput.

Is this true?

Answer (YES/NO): NO